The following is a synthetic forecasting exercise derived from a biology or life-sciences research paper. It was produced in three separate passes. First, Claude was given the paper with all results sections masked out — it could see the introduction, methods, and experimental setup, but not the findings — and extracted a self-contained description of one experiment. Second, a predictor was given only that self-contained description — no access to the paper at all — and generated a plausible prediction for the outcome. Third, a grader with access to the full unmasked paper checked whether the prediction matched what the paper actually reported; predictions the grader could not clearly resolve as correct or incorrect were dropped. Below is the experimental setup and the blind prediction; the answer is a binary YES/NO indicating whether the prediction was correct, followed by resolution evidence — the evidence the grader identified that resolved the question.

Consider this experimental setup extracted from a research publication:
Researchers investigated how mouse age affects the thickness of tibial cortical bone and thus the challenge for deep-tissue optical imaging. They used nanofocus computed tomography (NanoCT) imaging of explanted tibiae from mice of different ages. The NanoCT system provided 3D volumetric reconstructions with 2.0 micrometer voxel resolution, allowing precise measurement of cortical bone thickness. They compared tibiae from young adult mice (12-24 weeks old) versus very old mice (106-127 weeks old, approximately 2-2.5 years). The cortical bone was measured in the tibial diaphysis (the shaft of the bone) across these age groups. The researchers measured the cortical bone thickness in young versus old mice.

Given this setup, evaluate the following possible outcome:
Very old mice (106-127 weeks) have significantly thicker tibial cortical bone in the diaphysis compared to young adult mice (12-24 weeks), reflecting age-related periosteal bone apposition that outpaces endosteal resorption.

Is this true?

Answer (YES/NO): NO